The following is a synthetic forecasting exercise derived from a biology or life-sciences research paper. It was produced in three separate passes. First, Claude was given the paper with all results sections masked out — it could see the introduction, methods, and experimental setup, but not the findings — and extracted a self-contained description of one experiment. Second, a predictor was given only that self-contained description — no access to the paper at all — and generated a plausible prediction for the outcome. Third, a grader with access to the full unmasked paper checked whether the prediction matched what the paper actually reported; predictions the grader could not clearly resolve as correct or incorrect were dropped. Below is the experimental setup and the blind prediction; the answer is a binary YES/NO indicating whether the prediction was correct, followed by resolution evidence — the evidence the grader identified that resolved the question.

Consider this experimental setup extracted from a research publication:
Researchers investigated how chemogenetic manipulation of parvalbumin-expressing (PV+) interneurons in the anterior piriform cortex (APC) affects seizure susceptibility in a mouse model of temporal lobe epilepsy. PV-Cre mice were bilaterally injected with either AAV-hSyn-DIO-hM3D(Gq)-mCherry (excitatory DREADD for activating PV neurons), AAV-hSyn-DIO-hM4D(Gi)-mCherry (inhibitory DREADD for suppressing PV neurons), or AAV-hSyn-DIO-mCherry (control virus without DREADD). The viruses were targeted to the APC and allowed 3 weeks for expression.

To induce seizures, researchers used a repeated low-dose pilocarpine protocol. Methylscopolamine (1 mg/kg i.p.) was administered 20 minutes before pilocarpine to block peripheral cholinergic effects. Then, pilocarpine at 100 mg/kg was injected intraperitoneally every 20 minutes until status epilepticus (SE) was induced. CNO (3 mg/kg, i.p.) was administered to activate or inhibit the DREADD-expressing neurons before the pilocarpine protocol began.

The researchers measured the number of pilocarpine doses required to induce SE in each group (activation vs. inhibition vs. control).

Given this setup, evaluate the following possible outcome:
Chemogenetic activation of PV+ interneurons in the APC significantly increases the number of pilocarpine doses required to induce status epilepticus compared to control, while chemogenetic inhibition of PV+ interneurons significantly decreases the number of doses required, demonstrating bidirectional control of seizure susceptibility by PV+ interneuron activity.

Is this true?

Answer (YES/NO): NO